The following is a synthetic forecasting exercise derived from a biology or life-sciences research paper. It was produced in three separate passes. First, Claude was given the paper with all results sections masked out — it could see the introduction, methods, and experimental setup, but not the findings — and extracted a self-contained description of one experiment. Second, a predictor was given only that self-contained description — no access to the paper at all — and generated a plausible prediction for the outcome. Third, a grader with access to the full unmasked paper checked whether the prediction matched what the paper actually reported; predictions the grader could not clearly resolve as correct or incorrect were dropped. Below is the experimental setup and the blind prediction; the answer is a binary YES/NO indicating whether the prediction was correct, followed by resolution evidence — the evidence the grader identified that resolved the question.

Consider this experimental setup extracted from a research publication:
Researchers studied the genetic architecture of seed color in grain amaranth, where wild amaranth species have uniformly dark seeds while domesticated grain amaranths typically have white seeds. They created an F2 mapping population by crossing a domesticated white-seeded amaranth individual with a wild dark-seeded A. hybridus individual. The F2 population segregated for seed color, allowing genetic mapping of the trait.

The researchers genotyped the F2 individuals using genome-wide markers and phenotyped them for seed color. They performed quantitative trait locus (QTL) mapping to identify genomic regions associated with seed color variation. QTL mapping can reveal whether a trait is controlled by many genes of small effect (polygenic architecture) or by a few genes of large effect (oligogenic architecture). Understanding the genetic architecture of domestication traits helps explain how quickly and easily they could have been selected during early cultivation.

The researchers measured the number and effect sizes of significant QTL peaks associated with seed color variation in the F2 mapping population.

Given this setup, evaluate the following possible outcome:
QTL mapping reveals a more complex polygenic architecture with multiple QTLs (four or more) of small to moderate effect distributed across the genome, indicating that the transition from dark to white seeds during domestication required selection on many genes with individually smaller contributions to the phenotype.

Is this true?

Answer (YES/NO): NO